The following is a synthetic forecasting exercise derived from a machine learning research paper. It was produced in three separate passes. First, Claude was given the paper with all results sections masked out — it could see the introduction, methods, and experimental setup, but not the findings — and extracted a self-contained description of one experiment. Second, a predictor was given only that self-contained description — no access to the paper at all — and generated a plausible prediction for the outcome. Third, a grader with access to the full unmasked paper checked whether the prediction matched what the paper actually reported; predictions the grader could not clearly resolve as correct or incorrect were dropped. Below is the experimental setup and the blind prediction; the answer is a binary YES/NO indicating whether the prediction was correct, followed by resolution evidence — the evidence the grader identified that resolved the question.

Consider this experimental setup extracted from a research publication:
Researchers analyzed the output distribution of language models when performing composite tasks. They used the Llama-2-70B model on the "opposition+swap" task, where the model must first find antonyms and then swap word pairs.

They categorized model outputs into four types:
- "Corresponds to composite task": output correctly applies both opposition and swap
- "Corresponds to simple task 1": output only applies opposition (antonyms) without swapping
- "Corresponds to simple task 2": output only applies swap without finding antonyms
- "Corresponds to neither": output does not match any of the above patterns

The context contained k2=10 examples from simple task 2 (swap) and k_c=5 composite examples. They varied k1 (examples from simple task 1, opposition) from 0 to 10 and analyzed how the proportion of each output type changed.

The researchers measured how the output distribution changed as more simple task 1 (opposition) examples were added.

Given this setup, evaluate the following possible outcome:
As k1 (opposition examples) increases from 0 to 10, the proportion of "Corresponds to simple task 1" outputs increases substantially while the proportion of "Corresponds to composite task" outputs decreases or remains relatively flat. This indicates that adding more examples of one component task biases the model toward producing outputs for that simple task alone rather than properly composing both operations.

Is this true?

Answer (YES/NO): YES